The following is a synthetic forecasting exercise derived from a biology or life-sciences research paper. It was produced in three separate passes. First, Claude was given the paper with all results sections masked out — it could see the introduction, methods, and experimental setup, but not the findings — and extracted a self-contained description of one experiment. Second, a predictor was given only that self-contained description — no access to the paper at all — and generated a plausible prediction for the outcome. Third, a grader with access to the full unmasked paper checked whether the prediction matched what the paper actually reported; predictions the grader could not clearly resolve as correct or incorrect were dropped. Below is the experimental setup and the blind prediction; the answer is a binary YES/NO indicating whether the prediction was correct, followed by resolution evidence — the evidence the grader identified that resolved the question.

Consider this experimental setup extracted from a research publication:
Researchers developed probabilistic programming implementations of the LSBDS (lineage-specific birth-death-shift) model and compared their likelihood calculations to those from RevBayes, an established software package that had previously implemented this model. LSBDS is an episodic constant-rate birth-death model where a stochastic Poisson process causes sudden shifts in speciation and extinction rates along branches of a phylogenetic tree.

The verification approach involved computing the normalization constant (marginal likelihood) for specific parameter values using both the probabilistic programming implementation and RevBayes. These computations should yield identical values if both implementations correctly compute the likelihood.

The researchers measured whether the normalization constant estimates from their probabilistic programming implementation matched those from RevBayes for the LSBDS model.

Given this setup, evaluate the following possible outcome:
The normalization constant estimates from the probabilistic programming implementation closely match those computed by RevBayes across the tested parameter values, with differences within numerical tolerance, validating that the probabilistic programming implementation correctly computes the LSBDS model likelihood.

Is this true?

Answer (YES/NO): YES